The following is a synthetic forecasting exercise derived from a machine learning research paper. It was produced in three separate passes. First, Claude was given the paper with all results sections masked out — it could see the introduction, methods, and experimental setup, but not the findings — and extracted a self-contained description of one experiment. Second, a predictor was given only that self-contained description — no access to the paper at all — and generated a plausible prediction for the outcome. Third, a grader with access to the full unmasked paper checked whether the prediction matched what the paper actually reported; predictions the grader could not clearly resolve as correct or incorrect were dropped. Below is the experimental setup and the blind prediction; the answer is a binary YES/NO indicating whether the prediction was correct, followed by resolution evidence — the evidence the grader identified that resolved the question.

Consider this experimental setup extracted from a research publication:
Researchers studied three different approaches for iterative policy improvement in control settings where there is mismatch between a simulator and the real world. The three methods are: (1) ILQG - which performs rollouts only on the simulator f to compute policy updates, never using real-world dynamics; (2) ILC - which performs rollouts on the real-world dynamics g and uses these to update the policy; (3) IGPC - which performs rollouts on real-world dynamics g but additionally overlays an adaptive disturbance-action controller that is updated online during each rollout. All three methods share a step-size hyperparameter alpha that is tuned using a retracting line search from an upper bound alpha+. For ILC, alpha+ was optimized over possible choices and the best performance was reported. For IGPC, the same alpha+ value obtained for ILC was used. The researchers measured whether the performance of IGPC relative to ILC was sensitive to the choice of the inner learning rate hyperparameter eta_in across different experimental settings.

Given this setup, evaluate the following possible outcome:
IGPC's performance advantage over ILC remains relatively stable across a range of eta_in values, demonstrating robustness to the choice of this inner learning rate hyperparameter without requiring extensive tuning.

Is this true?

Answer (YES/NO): YES